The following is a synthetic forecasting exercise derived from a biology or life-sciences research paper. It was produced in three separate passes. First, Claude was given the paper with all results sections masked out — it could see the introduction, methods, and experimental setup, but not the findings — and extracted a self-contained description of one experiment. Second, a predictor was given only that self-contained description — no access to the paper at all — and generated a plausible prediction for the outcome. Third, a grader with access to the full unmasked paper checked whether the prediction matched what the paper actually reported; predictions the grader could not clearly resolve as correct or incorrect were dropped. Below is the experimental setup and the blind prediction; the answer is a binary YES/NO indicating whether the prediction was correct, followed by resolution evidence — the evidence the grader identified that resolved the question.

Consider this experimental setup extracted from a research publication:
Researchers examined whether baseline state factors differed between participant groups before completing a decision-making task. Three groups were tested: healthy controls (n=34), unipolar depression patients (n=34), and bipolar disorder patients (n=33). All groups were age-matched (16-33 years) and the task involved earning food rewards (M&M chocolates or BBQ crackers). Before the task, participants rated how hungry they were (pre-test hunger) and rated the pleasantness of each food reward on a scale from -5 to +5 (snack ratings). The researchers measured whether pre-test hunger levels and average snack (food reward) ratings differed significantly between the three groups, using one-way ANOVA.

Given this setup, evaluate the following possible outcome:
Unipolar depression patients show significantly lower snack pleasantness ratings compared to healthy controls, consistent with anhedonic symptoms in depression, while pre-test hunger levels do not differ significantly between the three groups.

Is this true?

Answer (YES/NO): NO